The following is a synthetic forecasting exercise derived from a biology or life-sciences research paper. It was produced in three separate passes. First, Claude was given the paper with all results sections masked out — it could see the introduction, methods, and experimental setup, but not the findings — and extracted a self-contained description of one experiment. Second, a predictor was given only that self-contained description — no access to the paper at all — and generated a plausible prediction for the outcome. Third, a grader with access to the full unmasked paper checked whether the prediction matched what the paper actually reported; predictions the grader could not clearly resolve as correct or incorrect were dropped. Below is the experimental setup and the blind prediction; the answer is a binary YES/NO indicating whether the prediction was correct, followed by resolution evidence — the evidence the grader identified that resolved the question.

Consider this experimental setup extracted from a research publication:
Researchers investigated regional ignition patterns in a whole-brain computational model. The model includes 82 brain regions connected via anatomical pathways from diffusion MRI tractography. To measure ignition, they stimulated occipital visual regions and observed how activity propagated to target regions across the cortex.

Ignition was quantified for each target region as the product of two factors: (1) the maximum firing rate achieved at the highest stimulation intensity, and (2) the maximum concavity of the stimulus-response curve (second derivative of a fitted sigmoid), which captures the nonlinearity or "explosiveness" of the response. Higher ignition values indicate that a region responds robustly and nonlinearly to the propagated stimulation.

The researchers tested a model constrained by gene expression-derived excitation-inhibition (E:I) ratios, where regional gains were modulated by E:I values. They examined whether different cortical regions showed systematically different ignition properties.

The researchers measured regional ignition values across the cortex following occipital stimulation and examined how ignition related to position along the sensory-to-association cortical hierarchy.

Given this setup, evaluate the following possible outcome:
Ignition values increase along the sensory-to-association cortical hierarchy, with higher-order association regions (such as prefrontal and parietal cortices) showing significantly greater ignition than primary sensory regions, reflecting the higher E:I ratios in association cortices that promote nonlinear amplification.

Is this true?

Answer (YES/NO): NO